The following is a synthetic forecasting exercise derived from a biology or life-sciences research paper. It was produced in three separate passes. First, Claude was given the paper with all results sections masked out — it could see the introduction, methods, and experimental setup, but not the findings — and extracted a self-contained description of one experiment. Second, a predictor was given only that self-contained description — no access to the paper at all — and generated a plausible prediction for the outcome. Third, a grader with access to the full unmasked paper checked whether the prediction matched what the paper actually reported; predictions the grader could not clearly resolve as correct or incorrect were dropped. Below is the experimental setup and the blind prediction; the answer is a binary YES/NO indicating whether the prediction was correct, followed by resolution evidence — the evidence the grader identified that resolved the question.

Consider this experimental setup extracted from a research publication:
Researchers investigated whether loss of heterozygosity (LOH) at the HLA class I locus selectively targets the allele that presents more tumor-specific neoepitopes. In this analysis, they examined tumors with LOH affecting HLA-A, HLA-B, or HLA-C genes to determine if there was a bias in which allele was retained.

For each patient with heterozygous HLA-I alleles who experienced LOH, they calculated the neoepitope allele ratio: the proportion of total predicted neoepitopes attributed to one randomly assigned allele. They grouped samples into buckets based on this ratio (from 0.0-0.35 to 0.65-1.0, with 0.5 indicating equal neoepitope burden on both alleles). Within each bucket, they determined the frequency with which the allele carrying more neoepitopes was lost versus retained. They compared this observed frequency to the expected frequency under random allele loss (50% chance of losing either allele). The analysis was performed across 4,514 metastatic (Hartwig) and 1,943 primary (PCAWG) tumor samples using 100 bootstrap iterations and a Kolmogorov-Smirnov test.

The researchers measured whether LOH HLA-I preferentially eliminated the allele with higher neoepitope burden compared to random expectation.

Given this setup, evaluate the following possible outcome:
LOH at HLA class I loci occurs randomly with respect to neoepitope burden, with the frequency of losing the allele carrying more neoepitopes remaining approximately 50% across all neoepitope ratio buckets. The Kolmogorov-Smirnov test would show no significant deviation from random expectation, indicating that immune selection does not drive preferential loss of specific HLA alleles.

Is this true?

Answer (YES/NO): NO